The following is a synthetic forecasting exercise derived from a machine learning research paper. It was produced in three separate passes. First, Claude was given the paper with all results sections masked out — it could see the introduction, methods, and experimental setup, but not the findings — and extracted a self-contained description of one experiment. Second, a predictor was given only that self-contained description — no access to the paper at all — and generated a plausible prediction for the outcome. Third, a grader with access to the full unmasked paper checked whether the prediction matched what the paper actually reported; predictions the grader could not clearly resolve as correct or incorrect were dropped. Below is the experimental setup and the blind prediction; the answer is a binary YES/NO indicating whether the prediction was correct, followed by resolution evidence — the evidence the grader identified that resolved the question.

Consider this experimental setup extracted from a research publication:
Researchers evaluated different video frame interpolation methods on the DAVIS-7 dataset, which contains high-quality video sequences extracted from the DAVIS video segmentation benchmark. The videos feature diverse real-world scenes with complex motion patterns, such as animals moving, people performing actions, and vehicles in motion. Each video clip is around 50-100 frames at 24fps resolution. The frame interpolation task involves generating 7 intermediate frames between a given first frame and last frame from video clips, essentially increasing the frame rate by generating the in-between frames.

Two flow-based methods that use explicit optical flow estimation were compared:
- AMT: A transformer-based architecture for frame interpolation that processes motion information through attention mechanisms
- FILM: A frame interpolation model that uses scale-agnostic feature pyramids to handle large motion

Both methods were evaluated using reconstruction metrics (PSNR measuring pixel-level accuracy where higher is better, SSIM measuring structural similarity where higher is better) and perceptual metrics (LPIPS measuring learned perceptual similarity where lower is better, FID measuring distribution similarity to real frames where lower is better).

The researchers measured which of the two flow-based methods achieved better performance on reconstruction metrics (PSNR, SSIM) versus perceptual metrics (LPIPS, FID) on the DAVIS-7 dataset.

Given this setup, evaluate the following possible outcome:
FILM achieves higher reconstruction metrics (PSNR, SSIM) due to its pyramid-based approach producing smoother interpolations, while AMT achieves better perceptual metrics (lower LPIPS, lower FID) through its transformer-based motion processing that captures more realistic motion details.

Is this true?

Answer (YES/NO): NO